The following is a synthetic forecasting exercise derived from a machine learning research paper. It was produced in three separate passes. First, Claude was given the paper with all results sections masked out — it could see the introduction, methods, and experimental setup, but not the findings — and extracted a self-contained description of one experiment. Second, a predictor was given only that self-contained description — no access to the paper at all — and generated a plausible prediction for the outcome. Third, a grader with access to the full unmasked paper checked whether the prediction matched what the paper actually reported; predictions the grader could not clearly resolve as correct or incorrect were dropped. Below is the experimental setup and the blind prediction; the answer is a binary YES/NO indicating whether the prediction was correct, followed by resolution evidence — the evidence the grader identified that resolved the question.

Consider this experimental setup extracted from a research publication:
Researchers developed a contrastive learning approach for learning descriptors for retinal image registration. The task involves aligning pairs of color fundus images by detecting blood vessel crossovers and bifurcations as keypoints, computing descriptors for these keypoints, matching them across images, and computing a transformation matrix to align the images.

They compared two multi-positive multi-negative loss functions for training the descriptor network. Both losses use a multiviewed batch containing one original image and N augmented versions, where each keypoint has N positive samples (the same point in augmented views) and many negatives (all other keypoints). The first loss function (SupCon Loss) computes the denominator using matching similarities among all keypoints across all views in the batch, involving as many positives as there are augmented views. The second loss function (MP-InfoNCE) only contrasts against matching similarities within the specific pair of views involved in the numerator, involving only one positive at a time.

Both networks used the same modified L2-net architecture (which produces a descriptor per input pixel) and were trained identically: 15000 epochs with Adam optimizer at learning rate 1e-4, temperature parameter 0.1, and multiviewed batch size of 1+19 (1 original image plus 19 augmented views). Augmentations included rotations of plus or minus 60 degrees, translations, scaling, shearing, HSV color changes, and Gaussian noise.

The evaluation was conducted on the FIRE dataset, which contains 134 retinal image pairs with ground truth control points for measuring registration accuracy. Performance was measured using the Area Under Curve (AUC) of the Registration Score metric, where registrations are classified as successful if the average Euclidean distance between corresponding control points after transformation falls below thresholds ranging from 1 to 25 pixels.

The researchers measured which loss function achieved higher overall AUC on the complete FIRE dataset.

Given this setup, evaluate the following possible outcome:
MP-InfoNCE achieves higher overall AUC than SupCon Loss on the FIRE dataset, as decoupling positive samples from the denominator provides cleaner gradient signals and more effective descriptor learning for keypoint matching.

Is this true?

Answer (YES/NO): YES